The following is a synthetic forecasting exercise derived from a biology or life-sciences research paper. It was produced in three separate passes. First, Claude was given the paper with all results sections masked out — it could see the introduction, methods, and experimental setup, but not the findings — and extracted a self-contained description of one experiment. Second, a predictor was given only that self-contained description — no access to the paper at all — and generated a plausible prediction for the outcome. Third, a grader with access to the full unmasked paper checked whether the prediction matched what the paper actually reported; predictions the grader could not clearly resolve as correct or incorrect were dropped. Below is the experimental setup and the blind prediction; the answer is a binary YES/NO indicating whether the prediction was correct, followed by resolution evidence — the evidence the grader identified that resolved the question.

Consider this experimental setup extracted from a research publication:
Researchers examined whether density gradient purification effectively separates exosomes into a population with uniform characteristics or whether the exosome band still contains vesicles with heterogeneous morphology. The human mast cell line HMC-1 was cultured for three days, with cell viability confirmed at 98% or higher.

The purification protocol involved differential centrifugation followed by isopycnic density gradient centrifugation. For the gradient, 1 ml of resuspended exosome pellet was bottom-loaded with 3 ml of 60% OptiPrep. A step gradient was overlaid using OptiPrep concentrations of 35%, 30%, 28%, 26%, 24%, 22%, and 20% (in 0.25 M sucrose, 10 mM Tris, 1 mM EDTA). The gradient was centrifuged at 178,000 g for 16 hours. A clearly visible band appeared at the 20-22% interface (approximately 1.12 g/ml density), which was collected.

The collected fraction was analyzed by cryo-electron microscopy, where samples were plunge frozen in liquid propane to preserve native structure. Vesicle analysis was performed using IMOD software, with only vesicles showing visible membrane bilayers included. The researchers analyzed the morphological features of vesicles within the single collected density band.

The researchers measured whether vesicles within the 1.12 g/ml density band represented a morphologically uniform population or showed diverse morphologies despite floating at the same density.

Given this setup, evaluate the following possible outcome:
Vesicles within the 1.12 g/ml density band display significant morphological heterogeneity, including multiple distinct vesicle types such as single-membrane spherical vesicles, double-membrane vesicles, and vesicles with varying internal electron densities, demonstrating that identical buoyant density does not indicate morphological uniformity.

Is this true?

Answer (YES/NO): YES